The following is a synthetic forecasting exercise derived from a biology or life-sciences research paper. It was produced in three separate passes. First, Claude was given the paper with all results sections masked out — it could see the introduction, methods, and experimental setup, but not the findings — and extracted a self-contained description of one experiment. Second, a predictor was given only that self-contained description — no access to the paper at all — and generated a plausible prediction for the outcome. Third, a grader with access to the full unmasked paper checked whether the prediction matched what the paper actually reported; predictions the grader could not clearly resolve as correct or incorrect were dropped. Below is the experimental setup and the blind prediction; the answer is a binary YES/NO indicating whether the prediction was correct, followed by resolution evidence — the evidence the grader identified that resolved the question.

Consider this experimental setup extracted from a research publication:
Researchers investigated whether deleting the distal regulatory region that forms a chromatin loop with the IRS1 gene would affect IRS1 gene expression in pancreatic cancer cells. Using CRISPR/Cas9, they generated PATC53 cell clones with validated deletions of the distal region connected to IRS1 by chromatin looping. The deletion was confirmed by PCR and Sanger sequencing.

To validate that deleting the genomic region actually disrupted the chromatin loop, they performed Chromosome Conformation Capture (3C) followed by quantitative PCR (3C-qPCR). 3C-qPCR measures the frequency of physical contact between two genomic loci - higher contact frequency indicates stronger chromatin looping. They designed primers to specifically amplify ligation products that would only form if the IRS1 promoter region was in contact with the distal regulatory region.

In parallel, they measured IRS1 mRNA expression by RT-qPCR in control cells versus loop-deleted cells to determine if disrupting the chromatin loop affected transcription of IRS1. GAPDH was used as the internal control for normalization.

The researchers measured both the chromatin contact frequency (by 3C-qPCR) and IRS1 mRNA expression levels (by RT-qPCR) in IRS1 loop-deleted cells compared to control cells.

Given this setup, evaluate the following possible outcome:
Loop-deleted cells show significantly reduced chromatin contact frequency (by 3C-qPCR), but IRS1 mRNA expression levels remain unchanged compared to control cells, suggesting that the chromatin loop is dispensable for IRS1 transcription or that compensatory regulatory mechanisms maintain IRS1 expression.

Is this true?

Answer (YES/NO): NO